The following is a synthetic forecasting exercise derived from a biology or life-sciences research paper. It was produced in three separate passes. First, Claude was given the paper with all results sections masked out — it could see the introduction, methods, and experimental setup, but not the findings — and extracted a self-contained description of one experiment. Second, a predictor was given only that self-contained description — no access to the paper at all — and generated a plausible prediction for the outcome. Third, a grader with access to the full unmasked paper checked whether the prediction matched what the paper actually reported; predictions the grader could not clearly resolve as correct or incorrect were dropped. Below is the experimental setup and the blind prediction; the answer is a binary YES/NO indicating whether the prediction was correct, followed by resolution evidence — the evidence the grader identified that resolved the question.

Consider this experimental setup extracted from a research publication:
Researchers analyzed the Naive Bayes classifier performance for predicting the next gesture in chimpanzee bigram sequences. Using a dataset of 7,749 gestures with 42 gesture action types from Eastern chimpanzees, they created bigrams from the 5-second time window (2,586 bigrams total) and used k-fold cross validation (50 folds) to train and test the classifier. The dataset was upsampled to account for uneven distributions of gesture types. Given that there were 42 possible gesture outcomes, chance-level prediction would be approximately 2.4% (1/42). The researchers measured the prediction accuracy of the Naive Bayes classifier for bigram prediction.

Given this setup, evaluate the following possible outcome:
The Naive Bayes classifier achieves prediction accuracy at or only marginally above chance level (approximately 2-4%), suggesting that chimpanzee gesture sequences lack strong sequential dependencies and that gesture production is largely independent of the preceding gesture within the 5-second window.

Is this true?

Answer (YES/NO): NO